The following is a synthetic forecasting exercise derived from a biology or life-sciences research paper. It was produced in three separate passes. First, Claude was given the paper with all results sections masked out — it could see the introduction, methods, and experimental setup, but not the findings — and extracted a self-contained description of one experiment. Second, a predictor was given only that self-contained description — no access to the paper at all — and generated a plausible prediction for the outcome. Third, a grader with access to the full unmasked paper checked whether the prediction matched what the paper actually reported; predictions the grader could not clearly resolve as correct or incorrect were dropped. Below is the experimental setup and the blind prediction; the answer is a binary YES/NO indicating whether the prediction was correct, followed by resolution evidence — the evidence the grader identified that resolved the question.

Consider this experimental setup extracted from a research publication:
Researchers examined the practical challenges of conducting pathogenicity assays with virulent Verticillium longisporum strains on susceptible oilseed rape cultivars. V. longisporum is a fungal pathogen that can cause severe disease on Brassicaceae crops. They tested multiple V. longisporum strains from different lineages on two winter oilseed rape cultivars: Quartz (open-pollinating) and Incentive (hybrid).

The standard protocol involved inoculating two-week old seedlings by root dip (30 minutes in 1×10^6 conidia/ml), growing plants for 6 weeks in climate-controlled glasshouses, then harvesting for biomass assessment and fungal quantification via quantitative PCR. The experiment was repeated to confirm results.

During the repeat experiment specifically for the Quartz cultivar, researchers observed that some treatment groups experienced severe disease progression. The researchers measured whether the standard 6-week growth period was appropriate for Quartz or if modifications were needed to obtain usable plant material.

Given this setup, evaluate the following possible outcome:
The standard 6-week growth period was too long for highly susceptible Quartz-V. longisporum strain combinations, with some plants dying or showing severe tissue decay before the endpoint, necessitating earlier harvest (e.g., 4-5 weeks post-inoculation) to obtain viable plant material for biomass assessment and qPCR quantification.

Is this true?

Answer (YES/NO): YES